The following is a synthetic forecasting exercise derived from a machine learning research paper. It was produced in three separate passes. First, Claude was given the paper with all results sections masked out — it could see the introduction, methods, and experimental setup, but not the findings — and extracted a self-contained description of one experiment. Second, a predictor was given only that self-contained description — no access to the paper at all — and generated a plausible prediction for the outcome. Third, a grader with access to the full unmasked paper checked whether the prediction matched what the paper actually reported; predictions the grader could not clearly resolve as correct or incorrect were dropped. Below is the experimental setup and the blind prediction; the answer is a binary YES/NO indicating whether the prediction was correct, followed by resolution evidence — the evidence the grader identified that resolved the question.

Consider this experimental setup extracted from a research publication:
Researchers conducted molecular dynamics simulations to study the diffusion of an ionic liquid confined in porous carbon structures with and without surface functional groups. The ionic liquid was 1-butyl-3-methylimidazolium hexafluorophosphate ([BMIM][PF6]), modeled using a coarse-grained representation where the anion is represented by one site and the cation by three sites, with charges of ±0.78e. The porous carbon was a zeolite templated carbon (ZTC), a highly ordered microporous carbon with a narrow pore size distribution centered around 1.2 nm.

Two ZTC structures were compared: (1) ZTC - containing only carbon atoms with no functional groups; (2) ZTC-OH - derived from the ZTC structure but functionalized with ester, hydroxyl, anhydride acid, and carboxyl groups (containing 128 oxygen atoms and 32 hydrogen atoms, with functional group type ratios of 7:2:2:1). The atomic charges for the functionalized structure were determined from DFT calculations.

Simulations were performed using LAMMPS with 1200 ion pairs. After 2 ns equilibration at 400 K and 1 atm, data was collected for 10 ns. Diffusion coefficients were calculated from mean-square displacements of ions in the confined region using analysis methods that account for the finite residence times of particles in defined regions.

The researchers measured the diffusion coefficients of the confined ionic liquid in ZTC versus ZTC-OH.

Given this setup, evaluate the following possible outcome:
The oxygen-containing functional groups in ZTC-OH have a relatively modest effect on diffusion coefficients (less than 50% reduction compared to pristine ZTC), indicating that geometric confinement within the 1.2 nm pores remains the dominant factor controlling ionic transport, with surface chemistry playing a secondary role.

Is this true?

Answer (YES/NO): NO